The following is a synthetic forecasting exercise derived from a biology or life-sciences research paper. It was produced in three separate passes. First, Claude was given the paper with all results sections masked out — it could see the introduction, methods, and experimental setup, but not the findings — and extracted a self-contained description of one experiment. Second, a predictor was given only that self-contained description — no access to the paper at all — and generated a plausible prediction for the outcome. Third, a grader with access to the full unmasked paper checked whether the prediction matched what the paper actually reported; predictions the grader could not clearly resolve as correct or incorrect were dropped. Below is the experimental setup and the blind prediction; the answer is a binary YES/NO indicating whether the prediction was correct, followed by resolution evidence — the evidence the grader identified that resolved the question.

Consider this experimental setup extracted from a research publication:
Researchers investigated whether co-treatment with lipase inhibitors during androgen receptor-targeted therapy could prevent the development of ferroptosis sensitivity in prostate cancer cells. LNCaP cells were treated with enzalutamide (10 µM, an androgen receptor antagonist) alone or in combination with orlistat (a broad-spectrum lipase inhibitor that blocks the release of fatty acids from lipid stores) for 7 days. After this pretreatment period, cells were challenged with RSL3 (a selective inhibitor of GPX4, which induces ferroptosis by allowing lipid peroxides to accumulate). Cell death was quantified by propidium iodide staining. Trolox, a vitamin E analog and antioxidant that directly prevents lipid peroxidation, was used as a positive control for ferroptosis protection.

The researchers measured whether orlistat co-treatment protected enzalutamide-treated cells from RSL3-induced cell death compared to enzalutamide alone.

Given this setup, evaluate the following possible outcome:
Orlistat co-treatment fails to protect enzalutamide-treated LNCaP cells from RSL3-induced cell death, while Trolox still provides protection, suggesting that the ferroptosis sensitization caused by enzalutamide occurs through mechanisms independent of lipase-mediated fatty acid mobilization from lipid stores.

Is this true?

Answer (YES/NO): NO